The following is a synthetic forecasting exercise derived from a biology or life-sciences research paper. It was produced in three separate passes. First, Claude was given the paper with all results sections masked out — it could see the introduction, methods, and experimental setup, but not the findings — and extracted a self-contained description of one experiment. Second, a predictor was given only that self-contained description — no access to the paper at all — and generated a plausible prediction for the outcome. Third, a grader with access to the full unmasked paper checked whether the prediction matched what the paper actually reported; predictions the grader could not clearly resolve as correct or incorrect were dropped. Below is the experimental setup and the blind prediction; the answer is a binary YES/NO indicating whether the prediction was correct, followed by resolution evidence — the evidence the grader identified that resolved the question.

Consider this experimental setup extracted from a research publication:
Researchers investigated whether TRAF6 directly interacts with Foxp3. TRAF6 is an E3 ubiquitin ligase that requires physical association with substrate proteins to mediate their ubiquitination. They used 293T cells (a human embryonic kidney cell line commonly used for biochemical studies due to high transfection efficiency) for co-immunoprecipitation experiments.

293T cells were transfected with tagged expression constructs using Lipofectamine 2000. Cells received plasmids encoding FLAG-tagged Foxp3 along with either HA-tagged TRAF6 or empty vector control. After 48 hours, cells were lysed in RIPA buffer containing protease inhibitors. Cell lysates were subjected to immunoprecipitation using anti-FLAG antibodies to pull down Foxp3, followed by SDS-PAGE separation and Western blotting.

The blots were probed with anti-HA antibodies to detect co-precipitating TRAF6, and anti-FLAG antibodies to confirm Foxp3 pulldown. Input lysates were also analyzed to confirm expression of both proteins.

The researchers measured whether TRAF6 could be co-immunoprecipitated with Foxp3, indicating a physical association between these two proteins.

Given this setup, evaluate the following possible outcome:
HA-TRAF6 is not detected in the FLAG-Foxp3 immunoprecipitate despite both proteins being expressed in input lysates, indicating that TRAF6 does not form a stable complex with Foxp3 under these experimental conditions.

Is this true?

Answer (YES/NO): NO